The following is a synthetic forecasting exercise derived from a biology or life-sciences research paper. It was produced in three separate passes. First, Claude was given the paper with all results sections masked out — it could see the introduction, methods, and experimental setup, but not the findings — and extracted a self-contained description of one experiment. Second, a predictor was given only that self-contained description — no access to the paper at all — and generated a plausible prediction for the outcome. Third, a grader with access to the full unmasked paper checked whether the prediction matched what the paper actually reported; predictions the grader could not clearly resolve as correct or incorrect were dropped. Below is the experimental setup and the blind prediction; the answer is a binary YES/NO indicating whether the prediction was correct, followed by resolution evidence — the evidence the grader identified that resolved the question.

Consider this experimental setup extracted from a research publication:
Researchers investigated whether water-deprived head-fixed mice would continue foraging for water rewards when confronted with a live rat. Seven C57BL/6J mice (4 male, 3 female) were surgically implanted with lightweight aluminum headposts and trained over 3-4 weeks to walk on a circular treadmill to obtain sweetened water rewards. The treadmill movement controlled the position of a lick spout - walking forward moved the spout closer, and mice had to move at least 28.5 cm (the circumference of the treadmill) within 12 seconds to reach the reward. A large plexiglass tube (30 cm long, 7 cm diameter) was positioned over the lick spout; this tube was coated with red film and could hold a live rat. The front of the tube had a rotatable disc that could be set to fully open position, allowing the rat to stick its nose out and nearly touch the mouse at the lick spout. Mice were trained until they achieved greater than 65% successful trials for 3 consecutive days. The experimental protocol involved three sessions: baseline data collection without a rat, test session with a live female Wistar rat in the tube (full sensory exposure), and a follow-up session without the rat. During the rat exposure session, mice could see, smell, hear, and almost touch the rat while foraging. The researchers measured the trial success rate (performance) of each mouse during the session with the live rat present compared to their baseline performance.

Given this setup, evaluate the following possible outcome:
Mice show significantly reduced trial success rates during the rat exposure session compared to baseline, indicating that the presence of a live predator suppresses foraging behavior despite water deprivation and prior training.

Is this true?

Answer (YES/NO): NO